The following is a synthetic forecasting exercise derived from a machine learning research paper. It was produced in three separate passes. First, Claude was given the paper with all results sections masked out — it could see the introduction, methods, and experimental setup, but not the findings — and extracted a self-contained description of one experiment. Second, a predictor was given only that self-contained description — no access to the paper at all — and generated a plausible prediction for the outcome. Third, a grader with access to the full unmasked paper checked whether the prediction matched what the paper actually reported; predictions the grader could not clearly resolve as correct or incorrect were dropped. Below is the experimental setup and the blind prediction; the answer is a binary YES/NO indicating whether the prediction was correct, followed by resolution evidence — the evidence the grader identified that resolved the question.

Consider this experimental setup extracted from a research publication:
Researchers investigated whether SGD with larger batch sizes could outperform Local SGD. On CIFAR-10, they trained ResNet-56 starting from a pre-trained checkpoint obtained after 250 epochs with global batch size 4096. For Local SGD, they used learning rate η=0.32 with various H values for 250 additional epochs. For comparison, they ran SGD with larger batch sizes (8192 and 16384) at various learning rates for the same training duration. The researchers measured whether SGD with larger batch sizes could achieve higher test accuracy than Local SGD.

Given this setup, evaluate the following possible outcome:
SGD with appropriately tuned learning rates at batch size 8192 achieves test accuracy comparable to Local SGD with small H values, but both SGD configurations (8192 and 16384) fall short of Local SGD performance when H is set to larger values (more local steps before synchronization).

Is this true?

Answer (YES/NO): NO